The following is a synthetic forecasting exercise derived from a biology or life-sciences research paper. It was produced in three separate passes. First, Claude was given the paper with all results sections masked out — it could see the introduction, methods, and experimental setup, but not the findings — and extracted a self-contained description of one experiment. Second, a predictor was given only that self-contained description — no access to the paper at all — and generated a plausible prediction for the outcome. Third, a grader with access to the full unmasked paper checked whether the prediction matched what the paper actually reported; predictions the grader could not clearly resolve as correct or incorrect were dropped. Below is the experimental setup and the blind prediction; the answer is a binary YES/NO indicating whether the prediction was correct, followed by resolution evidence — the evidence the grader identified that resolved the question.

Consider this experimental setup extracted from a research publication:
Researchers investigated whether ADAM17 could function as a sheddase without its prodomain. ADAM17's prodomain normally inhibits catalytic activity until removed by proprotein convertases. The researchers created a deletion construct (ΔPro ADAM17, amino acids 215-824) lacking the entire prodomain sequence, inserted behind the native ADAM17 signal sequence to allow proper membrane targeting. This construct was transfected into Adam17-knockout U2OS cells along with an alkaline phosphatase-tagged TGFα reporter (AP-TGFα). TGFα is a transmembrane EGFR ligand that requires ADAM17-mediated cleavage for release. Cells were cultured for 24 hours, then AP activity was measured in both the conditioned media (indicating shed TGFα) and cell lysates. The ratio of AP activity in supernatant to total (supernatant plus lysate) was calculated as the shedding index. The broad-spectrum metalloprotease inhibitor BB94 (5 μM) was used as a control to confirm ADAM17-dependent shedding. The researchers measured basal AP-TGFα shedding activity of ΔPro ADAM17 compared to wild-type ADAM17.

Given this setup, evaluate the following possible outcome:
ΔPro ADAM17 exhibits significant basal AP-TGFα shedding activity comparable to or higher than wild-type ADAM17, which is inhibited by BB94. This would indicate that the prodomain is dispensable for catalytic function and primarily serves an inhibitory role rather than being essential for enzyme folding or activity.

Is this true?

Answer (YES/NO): NO